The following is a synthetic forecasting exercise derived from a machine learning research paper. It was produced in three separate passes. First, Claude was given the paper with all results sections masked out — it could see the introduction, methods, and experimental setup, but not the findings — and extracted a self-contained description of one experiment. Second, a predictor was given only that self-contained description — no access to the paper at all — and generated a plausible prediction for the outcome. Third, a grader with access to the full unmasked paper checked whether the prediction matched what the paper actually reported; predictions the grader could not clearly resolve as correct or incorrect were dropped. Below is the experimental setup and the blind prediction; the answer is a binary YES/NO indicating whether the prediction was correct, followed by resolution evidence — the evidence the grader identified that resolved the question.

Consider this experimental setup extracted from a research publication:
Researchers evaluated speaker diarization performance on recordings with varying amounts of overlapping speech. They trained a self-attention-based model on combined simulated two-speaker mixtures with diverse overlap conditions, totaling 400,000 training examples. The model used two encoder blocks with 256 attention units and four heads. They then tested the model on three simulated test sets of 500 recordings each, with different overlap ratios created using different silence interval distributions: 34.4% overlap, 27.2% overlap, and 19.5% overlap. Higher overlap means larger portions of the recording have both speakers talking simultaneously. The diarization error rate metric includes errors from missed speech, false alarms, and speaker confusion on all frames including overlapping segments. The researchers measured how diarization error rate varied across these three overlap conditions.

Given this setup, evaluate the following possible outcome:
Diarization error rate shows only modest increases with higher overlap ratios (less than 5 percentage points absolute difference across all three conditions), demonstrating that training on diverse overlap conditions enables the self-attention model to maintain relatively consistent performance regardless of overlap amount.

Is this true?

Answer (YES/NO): YES